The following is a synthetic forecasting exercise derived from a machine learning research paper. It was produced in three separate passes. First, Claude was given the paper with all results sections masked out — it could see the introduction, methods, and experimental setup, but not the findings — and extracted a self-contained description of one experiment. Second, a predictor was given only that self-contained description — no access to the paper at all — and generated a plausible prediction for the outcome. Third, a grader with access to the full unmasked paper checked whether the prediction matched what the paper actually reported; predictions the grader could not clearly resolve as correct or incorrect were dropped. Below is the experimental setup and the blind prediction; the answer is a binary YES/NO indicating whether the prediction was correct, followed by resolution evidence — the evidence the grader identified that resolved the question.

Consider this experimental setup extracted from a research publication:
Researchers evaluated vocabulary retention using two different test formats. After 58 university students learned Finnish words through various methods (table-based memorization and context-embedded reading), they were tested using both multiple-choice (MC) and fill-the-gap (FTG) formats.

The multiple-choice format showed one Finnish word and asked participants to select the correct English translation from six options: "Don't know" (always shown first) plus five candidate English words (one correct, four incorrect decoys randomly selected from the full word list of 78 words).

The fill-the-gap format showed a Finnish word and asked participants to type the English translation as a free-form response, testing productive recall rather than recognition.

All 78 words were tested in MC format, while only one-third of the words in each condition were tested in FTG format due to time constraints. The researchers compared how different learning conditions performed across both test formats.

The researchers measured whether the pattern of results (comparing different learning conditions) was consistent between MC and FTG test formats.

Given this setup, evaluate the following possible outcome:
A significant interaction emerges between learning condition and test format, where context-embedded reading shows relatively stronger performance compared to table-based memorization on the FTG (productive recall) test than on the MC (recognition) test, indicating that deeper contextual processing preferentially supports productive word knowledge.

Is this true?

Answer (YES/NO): NO